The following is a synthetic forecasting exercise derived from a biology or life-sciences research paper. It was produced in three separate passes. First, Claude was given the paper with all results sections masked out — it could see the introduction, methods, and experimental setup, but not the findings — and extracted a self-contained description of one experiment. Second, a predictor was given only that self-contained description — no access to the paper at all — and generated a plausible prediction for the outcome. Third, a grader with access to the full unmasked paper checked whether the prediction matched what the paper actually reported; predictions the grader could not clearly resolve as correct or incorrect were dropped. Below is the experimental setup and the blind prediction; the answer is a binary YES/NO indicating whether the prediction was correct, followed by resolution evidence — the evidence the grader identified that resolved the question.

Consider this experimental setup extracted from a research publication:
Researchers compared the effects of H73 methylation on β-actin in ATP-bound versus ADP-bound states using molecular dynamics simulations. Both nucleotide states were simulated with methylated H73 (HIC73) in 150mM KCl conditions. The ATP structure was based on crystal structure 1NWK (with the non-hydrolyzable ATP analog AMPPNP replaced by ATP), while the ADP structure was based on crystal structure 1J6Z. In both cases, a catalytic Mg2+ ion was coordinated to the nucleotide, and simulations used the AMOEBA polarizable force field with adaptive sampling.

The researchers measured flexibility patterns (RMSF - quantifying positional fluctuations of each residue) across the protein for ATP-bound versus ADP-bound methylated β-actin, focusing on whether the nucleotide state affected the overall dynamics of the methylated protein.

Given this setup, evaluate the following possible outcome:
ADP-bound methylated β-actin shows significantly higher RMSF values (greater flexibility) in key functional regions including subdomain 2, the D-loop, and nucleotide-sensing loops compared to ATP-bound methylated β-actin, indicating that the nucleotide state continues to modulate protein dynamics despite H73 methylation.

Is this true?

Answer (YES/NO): NO